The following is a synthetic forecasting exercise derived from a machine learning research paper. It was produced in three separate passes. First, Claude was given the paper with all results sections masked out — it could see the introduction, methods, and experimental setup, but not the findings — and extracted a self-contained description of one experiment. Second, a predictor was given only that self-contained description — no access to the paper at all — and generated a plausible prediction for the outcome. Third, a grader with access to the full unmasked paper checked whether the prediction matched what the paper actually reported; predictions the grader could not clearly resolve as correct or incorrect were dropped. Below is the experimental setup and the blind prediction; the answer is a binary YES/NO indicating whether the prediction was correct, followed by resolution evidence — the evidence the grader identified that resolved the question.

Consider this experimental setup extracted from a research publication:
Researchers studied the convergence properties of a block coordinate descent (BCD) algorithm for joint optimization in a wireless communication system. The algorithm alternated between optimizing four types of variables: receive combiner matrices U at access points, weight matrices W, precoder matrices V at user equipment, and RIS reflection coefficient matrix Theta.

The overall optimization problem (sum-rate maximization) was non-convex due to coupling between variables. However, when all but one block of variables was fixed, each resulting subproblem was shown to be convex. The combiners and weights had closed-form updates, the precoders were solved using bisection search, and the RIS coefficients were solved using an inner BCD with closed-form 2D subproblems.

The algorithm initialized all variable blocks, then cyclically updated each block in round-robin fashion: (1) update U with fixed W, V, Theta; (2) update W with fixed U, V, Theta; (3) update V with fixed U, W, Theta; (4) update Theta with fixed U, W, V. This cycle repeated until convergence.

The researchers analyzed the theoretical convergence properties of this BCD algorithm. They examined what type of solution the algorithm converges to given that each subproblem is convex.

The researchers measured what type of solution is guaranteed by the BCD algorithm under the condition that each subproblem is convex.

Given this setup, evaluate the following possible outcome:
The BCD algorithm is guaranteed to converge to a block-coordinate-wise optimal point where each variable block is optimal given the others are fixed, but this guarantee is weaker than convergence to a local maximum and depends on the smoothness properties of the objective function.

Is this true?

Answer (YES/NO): NO